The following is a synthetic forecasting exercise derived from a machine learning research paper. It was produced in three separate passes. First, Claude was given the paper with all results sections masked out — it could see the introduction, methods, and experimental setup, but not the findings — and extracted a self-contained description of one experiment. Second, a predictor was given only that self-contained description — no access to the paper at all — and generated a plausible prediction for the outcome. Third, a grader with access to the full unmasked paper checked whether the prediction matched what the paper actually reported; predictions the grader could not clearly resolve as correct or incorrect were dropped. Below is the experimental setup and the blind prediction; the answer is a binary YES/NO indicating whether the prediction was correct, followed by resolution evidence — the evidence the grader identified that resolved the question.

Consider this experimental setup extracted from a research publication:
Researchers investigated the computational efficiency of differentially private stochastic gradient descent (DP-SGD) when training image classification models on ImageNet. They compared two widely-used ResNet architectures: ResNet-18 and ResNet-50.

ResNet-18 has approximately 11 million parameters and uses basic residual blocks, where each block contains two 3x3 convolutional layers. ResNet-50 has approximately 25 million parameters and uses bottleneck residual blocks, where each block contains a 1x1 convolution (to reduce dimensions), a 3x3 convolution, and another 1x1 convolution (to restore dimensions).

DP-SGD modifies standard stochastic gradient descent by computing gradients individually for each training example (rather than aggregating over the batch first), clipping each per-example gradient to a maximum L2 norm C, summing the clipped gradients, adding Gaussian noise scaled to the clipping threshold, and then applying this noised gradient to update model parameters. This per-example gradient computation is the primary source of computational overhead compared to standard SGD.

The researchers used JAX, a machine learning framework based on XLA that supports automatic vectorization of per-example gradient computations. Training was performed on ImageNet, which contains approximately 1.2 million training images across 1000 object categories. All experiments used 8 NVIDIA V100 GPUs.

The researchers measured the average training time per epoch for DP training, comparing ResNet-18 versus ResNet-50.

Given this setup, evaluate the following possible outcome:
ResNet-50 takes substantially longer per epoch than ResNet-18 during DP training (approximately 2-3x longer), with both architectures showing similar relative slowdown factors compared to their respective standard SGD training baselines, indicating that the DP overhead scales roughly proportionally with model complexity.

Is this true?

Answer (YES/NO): NO